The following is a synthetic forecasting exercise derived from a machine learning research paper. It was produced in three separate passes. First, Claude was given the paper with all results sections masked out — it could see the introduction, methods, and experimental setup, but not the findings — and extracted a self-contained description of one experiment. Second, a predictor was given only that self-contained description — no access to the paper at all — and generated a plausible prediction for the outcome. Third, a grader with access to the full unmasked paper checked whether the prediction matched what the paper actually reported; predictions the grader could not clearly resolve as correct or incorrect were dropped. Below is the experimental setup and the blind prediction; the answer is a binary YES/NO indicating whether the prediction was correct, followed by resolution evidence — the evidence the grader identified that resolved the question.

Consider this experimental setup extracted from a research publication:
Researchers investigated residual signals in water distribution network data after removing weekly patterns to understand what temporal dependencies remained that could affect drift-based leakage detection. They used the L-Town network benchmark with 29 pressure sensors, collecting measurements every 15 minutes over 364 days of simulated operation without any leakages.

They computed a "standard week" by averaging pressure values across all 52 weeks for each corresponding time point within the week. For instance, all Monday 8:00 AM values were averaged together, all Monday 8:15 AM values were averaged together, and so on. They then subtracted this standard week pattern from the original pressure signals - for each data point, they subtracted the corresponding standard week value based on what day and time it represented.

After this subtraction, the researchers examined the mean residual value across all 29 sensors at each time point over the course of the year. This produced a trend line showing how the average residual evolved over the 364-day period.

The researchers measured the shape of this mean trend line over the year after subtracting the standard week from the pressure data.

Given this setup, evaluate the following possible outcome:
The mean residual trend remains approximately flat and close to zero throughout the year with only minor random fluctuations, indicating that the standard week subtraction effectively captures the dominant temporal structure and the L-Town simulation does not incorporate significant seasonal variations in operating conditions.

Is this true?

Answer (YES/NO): NO